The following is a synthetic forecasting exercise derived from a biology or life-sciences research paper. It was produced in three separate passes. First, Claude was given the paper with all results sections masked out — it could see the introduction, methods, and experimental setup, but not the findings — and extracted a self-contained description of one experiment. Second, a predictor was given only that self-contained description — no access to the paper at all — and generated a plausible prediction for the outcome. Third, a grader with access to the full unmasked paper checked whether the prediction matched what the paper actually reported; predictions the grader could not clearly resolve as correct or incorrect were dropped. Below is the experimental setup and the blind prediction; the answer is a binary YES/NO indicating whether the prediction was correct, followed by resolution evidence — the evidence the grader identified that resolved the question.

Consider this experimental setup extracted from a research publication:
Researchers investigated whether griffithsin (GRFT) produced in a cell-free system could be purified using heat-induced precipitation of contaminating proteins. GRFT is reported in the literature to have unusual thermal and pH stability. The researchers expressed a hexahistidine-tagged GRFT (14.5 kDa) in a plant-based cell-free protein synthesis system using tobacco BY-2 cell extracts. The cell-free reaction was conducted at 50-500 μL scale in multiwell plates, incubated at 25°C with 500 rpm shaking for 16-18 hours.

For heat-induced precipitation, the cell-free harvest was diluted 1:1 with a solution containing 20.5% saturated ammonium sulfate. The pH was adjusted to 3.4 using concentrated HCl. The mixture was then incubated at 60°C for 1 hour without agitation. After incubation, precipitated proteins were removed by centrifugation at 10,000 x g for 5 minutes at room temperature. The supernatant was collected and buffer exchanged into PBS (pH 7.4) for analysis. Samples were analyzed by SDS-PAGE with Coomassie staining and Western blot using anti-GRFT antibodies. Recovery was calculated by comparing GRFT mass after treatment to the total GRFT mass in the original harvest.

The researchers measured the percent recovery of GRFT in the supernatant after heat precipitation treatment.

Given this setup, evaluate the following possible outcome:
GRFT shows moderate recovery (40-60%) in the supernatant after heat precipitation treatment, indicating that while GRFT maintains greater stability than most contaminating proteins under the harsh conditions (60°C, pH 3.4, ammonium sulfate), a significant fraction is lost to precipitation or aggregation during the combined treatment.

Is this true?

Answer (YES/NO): YES